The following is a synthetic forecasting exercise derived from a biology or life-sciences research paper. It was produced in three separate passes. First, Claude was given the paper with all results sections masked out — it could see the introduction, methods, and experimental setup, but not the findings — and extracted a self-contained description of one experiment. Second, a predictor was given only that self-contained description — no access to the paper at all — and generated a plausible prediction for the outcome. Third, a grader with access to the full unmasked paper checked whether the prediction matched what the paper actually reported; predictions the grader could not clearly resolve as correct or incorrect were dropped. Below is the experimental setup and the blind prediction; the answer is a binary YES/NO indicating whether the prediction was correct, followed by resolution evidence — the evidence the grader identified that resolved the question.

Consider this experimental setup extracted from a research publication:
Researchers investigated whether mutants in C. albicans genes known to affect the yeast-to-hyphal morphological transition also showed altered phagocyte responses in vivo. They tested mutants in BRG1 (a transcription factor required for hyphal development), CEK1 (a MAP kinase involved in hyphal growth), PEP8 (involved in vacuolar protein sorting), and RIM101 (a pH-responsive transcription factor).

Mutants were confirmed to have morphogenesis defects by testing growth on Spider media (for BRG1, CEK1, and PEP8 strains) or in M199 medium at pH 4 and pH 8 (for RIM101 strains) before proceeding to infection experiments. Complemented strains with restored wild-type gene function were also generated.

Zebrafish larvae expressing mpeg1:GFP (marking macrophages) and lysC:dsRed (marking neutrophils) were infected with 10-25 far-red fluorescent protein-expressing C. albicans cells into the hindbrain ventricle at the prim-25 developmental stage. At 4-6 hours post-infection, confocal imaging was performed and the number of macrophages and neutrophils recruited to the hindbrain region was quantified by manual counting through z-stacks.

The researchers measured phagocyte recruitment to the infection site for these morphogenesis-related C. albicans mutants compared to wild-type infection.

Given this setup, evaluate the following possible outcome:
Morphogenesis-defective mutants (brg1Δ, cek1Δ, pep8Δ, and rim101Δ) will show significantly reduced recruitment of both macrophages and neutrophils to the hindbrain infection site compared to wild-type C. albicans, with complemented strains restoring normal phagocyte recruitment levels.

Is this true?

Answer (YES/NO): NO